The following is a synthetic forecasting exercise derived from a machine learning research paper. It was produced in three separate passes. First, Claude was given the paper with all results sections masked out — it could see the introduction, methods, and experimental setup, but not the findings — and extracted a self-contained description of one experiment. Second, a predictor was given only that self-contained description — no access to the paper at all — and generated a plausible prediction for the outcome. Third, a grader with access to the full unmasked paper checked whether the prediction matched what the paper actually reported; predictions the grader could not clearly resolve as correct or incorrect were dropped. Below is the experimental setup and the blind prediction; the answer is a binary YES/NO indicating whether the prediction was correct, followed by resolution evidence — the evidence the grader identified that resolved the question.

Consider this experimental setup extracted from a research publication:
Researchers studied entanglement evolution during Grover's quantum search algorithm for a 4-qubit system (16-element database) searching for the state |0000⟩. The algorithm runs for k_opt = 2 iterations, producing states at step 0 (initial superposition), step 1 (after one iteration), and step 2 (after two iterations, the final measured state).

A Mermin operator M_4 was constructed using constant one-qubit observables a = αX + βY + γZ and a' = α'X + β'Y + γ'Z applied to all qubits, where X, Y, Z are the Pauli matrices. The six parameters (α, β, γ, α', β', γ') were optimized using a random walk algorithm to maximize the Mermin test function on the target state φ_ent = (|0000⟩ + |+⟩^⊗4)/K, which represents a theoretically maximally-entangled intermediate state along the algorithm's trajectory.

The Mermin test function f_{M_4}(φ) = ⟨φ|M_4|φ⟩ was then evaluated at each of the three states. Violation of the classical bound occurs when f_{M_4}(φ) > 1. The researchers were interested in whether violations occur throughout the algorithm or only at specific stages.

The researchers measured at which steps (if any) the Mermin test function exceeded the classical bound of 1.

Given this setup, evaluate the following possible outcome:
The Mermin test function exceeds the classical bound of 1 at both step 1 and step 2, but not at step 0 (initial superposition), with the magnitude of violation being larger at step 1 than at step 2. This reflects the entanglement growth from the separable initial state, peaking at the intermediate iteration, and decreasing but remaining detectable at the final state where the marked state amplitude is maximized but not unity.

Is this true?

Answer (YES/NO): NO